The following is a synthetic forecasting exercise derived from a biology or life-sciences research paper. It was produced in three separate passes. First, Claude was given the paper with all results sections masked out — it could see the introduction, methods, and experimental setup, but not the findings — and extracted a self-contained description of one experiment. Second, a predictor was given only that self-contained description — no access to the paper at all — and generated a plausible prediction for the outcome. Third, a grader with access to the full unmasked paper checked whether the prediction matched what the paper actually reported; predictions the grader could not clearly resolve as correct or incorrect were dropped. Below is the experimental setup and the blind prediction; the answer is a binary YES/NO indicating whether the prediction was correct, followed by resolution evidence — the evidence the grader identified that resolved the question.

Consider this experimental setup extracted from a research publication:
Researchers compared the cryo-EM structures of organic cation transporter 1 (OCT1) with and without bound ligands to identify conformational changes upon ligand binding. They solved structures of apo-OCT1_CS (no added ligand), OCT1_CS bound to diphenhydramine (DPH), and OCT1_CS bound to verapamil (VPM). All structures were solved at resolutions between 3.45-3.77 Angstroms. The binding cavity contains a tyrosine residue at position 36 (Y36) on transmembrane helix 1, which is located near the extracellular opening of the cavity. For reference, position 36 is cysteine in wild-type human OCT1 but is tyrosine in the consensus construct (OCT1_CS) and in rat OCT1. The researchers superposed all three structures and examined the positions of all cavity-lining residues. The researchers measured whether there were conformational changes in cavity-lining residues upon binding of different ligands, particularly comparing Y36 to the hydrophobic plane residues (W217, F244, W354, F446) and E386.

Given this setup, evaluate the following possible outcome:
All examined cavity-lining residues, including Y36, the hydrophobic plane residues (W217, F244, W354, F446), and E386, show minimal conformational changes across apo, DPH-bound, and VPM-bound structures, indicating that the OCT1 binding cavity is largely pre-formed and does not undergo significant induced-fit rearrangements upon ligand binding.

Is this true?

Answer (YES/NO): NO